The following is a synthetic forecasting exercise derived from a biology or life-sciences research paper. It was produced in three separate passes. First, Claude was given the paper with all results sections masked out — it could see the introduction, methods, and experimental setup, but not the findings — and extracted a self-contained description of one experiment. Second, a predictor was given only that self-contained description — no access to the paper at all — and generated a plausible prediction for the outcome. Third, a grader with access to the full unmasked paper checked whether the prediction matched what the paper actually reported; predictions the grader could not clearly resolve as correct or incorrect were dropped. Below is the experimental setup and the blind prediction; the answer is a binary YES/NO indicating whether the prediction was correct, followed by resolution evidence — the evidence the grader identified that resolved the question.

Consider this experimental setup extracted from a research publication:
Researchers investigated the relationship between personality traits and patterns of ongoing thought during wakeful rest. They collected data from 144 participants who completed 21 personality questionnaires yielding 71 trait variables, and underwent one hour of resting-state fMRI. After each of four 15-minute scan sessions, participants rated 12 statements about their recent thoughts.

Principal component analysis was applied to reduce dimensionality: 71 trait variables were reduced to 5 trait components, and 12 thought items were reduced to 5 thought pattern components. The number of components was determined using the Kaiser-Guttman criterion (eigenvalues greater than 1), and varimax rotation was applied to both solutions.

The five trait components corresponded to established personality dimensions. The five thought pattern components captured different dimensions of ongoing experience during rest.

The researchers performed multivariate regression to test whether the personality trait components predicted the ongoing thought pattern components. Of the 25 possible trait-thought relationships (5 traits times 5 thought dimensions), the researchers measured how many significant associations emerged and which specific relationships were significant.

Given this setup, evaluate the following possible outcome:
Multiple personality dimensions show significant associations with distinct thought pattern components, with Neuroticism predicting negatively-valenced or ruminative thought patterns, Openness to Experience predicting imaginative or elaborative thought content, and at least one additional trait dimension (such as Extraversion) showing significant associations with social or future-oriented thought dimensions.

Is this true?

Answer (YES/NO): NO